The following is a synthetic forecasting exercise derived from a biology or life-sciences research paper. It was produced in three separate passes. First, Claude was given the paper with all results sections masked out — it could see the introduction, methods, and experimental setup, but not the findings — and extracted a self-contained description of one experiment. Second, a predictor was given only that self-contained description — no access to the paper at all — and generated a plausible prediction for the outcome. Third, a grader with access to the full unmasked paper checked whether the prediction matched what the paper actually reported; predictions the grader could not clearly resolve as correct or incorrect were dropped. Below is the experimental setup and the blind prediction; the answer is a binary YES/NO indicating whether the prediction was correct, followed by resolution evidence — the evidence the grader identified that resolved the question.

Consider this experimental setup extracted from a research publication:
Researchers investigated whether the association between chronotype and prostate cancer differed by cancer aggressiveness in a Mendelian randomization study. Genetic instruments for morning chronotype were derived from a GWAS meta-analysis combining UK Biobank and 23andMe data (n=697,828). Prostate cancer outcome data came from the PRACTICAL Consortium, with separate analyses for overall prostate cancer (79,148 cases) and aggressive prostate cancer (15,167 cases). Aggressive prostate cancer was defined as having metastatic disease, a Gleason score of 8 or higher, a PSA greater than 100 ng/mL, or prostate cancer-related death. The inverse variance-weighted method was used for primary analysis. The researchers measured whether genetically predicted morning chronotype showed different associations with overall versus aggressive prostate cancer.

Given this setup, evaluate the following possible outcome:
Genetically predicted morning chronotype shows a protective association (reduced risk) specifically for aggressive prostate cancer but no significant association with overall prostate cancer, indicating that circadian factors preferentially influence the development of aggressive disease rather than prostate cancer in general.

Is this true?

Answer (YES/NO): NO